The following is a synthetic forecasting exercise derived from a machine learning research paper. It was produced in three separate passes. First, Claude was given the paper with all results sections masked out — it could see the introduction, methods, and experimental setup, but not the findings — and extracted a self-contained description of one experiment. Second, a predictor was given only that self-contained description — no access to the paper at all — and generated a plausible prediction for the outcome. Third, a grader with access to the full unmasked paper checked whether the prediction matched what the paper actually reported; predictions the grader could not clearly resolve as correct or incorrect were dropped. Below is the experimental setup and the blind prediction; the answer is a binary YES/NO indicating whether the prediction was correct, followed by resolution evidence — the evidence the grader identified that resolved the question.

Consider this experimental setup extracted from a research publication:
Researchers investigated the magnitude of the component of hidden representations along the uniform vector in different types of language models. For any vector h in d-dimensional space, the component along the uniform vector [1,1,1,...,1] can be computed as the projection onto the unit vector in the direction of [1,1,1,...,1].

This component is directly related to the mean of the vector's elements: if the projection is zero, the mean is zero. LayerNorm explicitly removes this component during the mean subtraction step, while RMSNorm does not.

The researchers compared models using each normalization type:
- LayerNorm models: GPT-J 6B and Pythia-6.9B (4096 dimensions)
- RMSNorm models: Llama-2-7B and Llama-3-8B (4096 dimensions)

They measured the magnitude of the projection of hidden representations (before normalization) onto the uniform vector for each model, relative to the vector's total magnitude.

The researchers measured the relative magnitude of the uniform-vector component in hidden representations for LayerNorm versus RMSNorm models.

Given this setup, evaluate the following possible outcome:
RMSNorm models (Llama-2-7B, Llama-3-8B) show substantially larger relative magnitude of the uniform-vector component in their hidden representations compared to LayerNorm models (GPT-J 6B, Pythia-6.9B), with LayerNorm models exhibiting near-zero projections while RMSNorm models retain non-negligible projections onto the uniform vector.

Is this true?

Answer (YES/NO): NO